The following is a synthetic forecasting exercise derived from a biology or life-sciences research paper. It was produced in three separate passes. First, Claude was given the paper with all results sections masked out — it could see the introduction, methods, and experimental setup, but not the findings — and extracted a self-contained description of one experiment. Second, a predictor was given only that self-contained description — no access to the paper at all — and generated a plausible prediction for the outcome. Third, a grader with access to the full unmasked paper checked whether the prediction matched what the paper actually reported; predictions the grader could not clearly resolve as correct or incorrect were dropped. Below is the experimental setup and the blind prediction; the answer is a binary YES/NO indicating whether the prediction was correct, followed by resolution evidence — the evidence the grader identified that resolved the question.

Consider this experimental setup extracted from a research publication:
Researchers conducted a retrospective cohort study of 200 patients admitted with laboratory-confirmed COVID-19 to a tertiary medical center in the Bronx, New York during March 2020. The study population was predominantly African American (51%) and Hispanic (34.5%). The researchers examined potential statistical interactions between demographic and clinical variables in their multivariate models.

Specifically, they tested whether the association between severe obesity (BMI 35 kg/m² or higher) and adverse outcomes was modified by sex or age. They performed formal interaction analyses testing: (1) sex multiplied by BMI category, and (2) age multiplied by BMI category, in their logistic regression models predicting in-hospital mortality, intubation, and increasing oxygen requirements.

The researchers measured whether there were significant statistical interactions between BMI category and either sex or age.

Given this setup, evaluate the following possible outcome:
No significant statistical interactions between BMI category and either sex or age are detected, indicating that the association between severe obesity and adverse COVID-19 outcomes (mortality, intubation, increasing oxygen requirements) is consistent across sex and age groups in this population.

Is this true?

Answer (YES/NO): YES